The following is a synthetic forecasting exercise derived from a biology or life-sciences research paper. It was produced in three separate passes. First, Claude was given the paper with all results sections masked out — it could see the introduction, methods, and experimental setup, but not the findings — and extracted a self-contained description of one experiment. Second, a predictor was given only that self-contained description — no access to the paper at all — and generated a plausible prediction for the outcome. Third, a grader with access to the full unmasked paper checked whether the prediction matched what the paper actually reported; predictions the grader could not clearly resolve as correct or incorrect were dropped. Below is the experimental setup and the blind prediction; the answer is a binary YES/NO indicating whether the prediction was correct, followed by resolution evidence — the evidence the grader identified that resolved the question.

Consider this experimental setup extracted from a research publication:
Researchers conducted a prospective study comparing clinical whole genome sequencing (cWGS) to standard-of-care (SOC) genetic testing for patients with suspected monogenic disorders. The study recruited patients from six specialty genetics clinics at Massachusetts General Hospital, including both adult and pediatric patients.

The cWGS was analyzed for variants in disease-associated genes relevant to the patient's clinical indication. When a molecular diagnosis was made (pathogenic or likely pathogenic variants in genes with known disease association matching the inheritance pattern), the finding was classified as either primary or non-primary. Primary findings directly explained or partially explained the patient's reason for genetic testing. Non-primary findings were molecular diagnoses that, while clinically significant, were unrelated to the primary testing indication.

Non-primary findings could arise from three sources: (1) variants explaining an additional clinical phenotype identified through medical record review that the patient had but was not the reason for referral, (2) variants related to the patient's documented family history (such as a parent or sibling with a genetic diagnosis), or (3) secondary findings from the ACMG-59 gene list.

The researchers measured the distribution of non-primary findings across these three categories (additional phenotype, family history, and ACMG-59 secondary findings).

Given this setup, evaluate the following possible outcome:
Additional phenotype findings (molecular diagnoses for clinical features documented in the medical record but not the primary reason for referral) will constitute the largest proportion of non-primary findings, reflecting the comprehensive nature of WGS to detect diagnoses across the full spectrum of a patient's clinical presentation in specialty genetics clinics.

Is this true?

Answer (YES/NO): YES